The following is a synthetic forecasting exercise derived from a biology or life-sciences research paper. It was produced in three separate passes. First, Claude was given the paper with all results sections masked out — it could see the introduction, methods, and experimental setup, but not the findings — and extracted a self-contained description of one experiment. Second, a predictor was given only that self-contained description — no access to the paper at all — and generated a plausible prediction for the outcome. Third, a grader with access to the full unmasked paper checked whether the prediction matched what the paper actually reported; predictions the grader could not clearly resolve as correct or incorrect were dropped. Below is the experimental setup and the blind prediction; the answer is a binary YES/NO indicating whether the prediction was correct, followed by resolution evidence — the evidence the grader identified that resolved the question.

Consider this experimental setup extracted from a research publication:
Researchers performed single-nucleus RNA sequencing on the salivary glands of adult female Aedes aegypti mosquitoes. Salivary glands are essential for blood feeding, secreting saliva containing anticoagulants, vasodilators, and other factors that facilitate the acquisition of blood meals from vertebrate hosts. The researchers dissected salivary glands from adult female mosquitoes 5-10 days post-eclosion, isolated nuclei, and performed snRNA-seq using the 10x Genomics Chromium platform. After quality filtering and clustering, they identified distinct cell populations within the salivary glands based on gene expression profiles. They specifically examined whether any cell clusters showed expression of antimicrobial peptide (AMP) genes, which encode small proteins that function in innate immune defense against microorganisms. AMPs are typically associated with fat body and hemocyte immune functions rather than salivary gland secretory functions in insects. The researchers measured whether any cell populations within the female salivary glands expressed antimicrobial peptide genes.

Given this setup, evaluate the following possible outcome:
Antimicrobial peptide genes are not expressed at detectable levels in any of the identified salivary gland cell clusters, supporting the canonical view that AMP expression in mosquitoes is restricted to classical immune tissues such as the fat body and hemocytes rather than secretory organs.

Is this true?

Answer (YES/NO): NO